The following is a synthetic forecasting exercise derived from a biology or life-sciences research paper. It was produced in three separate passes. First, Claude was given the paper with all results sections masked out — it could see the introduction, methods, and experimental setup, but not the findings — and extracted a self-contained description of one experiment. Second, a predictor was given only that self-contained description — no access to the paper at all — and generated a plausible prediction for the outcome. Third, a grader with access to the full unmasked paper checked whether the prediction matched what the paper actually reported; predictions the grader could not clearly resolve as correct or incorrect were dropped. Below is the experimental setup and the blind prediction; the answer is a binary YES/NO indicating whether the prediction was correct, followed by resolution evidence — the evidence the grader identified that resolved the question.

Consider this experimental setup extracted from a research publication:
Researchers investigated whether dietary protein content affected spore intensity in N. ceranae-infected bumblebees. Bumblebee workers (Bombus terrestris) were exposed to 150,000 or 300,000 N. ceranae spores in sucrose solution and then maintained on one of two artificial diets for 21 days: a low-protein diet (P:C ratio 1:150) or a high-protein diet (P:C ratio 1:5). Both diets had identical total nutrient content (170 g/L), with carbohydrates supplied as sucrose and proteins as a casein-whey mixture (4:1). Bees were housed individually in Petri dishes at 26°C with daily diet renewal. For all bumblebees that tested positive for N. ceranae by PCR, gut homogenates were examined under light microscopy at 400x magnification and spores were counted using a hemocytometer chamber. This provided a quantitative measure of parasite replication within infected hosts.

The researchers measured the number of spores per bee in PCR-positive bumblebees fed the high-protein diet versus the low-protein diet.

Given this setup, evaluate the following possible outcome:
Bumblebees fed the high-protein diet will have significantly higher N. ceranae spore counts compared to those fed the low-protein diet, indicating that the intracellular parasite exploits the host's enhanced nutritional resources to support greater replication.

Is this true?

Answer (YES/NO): YES